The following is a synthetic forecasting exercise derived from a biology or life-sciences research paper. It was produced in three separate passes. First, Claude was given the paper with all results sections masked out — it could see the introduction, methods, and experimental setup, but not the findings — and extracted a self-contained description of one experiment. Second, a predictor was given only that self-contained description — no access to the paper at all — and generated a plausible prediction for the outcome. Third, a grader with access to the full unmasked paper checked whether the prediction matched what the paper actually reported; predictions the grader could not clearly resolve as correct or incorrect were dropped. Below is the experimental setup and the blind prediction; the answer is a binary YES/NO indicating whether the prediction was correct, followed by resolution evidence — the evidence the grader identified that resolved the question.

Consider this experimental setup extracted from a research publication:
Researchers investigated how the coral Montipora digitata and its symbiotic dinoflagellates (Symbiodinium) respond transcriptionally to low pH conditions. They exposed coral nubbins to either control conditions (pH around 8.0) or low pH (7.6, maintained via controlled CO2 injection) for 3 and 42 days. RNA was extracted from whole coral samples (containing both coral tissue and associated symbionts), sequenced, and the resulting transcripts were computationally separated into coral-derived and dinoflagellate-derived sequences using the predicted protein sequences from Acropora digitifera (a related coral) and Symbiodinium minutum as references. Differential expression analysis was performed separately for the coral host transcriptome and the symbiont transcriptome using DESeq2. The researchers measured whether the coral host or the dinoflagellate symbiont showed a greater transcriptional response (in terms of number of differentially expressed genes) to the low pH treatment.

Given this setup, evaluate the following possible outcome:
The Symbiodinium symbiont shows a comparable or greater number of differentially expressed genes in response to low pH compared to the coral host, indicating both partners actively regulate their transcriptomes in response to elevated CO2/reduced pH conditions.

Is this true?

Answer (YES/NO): NO